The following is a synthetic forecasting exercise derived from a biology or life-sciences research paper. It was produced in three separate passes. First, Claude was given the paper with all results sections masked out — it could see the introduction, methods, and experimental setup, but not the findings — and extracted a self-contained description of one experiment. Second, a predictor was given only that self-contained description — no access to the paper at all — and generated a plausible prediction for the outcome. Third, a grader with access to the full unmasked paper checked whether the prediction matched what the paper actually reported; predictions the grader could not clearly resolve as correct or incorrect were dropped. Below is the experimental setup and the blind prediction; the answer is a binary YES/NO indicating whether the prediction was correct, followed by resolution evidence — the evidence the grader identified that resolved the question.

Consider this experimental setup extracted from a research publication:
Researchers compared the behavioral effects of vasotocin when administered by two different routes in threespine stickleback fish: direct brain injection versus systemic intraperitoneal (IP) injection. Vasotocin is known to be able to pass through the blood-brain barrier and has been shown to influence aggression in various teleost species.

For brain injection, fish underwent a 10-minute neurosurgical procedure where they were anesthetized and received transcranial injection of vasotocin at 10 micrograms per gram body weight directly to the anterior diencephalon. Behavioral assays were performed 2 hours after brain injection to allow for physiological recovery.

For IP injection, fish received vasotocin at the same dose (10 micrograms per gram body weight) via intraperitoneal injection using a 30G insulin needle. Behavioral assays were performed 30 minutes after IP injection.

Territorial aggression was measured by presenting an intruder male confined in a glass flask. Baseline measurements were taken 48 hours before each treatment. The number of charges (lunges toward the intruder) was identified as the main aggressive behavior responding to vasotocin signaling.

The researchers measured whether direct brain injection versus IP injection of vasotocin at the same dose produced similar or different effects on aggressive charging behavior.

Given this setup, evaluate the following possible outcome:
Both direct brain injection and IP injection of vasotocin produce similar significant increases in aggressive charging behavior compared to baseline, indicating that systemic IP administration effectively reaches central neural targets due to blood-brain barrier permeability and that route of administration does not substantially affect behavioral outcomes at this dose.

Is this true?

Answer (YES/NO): NO